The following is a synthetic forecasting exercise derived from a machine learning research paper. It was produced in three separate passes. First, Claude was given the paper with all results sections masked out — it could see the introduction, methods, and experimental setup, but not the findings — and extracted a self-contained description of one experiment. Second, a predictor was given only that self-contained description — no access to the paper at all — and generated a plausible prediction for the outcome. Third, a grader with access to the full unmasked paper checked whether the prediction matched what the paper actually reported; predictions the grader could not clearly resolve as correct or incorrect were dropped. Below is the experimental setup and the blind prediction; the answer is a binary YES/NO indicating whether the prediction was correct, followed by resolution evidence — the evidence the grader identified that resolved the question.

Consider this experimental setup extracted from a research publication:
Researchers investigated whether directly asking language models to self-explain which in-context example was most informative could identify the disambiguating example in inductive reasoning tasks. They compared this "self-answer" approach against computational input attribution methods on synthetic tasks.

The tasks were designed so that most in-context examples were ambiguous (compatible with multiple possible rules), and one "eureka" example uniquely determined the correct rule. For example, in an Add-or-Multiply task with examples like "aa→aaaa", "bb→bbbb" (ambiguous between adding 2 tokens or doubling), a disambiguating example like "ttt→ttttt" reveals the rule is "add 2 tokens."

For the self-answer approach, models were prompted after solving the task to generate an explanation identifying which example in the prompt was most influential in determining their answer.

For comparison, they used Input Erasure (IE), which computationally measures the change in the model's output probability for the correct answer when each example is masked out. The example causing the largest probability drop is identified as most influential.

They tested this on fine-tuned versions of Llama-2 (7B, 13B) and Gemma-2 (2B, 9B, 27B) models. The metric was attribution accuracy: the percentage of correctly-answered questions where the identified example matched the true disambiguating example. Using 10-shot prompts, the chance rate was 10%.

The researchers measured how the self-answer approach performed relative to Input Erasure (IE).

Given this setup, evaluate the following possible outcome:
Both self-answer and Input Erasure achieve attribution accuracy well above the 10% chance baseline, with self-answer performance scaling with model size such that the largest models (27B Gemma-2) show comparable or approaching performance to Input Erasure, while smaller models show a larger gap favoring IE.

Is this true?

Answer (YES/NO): NO